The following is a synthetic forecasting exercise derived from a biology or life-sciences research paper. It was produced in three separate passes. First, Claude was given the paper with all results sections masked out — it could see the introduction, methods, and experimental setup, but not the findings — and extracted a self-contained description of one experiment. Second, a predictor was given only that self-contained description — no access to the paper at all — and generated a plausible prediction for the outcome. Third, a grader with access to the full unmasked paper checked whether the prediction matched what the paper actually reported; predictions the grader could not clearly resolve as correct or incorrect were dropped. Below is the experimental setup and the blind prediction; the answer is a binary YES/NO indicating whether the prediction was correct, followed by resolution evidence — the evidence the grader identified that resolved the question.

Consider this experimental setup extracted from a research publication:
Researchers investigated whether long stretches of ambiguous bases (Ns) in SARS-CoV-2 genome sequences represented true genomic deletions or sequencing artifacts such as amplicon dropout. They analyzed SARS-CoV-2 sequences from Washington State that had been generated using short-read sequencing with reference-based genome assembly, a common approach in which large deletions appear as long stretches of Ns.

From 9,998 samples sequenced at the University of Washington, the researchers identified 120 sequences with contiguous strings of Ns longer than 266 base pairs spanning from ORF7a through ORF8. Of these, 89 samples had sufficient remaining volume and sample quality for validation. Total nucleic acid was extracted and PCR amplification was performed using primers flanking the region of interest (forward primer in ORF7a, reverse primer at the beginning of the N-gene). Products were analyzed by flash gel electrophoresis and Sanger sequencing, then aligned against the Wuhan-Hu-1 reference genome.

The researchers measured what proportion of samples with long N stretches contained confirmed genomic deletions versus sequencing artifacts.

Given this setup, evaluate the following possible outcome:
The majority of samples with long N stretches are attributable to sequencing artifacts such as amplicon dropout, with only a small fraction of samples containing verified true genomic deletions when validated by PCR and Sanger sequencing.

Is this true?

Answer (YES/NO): YES